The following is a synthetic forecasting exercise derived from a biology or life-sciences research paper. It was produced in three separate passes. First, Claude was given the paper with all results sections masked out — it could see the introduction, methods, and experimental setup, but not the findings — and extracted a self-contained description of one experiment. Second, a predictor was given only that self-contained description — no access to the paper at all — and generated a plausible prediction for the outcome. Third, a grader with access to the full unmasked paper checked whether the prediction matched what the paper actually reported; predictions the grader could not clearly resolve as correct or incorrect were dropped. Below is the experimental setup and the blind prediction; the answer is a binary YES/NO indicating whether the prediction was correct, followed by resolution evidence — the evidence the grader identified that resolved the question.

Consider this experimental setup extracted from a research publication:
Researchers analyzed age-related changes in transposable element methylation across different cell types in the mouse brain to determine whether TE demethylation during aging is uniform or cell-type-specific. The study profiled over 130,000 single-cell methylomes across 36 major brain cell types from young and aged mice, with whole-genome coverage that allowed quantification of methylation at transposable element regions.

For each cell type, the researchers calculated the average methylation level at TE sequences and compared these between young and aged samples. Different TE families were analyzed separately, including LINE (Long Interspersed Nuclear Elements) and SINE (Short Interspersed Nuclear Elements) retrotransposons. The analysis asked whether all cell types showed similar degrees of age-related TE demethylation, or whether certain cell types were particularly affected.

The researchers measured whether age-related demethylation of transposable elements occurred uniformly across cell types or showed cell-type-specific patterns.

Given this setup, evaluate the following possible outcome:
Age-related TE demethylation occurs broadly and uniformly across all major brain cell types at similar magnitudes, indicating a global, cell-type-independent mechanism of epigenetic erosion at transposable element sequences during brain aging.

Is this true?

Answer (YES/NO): NO